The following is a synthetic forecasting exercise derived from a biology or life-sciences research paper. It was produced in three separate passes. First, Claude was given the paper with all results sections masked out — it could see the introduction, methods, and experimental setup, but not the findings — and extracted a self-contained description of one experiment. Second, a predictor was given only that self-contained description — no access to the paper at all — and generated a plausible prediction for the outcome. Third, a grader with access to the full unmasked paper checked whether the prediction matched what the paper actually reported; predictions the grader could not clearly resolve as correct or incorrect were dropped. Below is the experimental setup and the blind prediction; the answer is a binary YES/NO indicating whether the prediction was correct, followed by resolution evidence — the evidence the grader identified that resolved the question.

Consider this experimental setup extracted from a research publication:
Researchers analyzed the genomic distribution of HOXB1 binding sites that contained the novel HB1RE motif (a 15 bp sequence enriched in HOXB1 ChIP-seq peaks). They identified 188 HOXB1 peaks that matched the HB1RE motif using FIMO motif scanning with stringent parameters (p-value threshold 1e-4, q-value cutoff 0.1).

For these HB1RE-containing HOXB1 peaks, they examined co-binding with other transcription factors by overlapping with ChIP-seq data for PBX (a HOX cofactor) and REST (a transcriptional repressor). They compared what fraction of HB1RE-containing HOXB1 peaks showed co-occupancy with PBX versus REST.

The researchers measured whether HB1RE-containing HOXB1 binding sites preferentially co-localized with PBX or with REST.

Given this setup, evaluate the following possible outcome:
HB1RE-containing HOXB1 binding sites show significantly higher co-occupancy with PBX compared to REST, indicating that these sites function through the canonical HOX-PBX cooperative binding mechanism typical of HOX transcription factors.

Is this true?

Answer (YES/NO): NO